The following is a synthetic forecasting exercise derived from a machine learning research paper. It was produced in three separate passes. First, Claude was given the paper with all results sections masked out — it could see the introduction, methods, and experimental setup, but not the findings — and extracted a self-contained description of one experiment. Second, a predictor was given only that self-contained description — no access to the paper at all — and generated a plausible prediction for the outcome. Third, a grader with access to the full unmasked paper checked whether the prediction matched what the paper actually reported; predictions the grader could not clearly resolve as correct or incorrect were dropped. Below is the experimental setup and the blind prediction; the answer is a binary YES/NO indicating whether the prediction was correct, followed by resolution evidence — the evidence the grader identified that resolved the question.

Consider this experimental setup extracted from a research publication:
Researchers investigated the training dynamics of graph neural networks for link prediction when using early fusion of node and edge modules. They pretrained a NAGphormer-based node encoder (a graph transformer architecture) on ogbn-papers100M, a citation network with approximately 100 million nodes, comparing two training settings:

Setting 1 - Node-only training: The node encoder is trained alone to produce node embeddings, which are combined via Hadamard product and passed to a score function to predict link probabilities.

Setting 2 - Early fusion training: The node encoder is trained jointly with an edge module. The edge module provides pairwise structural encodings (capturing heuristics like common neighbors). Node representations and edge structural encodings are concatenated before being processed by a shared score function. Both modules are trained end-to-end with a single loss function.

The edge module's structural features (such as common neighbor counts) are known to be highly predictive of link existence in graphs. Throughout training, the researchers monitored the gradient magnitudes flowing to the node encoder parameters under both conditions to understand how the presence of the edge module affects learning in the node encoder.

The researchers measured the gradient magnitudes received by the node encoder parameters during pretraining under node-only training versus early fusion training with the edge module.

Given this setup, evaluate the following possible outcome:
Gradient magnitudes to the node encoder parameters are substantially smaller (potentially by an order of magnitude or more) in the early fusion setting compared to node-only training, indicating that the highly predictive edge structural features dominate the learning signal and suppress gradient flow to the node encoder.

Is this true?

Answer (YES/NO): YES